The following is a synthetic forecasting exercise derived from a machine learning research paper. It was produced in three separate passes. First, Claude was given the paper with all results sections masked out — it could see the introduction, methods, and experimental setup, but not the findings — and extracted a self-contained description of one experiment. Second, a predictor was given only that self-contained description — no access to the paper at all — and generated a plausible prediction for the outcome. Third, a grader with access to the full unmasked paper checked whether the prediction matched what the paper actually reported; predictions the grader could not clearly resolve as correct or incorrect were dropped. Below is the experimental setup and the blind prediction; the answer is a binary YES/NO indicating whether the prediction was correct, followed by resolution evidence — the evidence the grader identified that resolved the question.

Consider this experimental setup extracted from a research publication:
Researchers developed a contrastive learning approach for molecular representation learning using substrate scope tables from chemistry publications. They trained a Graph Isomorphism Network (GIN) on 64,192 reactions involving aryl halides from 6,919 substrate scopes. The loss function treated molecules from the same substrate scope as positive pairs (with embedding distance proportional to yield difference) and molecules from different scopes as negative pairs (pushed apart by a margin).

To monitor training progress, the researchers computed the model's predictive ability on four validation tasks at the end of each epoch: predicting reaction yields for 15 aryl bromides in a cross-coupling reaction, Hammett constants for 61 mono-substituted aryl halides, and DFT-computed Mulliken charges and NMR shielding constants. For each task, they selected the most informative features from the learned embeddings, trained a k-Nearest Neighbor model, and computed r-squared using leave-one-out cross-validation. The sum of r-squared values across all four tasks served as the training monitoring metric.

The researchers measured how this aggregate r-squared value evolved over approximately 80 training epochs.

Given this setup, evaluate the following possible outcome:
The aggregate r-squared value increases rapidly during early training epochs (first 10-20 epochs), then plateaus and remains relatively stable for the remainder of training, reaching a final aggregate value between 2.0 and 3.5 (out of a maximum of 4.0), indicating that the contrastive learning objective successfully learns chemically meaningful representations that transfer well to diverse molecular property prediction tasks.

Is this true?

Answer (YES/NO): NO